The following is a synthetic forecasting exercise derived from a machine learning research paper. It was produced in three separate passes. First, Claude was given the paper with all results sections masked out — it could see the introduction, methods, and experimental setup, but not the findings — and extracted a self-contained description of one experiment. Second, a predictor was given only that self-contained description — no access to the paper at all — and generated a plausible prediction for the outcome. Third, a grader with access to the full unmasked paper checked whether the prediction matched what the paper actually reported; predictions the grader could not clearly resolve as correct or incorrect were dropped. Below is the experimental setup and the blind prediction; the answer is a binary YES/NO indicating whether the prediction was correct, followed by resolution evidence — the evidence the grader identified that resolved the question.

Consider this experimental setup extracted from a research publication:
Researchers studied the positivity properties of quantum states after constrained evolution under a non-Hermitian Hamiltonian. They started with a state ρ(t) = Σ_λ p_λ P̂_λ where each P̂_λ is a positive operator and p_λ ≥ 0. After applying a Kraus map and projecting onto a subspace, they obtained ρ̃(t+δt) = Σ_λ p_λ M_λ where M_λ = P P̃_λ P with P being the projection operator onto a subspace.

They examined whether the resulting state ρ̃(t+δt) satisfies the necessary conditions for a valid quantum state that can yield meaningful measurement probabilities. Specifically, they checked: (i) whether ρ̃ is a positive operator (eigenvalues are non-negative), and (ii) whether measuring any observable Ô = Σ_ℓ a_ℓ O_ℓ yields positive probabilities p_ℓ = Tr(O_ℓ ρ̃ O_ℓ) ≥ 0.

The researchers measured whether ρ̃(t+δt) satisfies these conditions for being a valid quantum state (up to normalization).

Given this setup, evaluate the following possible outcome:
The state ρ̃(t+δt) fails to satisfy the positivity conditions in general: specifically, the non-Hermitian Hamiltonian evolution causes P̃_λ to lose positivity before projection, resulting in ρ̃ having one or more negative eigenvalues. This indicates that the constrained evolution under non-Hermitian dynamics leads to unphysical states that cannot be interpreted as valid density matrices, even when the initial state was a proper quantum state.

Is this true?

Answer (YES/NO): NO